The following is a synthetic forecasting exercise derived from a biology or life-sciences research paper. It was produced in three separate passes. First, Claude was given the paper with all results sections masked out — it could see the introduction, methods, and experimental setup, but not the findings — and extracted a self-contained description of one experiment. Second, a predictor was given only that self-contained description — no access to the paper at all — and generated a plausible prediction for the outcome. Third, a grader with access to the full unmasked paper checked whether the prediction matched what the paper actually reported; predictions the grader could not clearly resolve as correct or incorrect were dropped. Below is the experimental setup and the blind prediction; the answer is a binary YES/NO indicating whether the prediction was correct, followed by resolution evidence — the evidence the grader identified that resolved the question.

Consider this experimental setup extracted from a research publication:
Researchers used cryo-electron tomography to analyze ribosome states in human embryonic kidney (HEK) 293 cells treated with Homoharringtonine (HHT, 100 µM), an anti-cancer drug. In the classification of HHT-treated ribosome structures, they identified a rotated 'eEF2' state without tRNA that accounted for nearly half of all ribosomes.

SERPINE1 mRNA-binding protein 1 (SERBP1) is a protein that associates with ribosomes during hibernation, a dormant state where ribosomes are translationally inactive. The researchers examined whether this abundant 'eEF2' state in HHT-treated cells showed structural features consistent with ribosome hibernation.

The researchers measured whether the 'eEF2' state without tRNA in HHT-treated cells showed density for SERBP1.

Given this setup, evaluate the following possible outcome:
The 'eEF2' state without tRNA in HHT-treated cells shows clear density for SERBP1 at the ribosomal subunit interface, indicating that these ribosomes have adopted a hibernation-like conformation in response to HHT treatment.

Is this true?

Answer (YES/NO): YES